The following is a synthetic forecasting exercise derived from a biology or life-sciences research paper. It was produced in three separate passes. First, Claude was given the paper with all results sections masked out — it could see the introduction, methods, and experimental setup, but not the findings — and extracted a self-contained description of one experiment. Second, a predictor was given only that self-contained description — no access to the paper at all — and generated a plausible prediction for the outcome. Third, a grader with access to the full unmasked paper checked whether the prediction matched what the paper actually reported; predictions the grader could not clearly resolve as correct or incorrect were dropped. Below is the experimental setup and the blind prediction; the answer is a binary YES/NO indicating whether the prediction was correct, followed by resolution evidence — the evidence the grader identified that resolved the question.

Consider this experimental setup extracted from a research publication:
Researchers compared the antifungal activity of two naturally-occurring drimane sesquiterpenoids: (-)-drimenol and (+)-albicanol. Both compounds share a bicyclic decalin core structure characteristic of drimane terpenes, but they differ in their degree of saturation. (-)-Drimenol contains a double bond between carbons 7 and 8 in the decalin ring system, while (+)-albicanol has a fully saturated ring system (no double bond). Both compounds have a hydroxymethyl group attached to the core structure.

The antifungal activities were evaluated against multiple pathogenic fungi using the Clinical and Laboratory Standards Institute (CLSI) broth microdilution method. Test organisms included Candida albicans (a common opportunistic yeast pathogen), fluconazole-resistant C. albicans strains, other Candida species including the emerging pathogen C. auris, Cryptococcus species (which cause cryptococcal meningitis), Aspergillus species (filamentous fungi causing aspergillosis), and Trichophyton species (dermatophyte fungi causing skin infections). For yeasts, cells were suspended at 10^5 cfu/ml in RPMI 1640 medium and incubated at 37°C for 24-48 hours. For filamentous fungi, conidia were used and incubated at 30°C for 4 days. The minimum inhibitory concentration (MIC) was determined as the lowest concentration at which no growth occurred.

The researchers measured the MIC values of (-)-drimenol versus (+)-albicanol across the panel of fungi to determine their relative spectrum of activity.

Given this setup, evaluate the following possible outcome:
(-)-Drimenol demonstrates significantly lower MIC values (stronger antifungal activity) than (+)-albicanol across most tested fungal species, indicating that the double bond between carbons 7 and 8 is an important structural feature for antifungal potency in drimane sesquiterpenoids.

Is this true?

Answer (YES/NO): NO